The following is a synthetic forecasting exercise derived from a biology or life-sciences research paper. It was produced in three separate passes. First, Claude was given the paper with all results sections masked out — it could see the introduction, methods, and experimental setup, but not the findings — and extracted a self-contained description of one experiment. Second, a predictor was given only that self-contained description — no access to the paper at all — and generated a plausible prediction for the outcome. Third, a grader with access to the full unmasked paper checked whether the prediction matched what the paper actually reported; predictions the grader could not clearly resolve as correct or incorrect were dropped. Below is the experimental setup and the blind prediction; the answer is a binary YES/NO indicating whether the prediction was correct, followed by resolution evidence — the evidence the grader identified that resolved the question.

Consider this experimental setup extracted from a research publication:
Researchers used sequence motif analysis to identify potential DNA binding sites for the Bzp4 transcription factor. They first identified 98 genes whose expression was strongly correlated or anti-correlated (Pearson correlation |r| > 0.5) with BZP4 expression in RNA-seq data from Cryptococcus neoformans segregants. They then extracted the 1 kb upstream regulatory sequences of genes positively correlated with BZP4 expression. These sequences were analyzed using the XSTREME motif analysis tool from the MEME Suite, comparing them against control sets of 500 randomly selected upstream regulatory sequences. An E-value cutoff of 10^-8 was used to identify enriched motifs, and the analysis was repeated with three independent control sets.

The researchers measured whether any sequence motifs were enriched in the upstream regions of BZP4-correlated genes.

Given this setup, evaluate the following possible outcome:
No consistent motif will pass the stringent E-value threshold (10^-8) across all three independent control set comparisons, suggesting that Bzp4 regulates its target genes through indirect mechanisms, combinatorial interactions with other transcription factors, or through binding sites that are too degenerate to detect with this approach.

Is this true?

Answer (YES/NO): NO